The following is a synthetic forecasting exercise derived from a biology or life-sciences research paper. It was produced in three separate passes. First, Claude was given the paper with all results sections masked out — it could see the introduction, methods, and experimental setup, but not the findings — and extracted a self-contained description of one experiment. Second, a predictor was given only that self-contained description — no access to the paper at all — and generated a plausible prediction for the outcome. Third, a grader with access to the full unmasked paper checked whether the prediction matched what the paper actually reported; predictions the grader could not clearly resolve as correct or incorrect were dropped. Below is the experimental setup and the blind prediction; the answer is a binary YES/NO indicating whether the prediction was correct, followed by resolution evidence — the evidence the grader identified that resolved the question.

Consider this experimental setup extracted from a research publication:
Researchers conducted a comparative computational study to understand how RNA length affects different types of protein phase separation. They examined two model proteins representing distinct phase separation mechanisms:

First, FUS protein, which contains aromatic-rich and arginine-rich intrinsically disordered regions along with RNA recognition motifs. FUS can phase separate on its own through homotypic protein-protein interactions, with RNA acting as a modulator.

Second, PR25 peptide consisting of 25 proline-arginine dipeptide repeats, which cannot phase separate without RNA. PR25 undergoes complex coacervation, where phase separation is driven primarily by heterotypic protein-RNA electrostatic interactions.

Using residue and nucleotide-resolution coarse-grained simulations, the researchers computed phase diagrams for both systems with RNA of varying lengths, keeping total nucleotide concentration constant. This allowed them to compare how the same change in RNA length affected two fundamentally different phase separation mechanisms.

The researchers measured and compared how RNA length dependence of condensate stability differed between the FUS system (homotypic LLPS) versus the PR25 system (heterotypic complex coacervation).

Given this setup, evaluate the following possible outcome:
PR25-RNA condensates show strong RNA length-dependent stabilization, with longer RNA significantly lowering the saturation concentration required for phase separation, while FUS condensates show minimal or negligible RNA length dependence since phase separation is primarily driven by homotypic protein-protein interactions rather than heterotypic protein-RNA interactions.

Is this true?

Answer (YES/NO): YES